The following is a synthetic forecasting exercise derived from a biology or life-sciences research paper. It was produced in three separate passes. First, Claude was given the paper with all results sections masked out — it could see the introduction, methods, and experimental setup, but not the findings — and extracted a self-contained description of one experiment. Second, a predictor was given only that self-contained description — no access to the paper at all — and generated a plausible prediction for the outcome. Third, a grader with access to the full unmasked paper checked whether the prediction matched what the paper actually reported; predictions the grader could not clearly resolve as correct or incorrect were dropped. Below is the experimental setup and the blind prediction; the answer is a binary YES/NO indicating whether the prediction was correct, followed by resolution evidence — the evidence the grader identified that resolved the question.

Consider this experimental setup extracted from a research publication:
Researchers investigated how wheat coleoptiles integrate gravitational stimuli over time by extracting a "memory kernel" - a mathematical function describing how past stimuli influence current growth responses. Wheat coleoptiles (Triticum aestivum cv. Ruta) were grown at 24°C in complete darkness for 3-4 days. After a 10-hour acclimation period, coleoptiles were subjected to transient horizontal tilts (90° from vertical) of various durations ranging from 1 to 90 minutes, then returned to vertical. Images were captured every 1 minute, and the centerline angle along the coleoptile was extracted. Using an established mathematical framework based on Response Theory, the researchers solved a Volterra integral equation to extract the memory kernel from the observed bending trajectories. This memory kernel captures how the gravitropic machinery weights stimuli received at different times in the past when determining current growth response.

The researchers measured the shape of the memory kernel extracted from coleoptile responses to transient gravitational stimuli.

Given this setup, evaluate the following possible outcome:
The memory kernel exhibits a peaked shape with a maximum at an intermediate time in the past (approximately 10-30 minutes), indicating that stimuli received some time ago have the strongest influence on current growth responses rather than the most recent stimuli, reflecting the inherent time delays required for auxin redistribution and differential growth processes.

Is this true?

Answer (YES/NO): NO